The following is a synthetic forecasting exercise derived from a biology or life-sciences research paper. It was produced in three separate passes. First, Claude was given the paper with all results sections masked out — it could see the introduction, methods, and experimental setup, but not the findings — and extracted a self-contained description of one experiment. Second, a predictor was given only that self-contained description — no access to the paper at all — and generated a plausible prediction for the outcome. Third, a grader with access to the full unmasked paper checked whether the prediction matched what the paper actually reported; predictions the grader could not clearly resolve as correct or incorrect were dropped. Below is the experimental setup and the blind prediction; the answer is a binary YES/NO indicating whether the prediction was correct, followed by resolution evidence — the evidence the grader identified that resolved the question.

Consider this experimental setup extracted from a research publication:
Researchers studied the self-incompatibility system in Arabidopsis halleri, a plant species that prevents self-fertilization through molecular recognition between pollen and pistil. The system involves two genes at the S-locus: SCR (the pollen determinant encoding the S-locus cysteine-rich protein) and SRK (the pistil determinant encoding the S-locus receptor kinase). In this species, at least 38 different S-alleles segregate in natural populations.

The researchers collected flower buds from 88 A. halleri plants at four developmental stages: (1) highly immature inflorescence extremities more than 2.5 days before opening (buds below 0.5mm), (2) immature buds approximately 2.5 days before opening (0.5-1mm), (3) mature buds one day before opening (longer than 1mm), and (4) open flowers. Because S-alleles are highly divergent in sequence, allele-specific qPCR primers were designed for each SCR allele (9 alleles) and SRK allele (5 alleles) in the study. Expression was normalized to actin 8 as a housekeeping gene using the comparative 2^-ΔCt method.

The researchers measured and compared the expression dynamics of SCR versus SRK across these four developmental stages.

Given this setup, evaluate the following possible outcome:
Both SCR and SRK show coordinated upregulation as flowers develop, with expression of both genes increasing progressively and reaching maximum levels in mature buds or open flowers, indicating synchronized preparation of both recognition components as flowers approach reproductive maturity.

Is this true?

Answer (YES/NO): NO